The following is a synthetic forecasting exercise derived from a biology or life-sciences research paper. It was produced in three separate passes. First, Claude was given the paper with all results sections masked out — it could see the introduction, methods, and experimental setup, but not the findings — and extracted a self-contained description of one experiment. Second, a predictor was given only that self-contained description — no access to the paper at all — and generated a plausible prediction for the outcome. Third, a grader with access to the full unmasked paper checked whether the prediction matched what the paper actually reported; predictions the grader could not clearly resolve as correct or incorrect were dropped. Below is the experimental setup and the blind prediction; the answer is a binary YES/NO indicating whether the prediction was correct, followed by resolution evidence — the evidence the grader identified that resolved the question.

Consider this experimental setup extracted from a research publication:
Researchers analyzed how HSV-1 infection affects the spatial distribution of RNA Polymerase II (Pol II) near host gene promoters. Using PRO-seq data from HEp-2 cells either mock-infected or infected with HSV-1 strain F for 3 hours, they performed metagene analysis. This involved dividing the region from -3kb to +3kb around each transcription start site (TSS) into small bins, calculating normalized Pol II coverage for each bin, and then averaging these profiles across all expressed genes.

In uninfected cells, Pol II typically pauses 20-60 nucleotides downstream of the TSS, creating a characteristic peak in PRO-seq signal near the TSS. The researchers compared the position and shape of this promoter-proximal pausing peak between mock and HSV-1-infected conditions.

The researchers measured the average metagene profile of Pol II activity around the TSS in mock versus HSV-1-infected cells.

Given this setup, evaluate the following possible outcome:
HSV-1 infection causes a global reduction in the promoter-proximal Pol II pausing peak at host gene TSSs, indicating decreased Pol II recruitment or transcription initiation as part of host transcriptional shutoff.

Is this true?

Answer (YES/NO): NO